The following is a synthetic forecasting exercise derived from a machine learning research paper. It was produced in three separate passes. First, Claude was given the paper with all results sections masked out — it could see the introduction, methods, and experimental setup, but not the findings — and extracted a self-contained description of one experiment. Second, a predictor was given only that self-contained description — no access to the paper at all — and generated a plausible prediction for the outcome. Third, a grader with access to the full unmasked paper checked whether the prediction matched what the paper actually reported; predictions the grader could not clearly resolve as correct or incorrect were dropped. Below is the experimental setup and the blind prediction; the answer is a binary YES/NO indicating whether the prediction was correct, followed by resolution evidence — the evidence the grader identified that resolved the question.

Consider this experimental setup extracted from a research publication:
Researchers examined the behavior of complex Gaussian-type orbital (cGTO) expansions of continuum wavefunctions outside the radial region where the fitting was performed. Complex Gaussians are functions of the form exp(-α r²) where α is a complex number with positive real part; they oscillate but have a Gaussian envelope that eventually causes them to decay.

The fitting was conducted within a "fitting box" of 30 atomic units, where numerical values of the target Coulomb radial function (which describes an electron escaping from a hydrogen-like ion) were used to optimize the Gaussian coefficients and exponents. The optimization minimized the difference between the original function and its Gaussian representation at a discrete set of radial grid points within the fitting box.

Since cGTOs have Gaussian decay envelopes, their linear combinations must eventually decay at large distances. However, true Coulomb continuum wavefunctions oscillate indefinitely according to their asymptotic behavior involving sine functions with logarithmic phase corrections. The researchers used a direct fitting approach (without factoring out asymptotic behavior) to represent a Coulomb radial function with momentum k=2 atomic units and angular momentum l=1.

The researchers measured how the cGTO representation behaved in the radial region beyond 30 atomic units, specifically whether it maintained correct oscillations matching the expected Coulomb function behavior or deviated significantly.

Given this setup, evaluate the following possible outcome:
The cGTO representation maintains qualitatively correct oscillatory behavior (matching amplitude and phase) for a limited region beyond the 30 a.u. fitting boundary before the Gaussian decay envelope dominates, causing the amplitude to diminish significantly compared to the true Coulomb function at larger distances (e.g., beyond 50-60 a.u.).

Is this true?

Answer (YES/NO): NO